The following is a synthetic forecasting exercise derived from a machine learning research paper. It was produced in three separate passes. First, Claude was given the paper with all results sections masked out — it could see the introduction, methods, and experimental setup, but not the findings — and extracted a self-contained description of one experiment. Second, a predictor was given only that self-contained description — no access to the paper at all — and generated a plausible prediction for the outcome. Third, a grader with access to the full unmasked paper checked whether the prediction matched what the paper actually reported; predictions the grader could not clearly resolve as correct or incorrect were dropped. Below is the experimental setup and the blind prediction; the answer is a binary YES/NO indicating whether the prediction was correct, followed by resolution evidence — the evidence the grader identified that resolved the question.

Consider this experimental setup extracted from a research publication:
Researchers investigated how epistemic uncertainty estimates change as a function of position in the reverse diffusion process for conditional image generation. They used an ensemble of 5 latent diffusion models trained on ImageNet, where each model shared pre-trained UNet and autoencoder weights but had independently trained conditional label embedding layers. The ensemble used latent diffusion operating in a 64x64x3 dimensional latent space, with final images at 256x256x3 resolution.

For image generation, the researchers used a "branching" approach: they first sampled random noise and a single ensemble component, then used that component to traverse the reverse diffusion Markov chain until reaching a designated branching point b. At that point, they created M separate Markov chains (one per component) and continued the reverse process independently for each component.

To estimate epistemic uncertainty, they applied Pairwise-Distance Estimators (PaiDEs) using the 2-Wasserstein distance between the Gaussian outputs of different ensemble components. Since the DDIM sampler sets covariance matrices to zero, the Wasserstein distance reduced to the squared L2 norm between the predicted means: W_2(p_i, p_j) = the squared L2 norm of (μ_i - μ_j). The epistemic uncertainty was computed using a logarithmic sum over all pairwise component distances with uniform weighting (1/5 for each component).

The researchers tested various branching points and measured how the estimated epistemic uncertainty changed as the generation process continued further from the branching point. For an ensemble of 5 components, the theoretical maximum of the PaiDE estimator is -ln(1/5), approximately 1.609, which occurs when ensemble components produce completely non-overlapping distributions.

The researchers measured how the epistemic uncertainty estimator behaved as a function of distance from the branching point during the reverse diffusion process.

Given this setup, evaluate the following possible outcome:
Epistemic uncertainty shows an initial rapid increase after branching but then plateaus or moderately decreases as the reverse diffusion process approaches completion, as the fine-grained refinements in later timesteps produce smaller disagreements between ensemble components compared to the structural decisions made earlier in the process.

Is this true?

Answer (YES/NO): NO